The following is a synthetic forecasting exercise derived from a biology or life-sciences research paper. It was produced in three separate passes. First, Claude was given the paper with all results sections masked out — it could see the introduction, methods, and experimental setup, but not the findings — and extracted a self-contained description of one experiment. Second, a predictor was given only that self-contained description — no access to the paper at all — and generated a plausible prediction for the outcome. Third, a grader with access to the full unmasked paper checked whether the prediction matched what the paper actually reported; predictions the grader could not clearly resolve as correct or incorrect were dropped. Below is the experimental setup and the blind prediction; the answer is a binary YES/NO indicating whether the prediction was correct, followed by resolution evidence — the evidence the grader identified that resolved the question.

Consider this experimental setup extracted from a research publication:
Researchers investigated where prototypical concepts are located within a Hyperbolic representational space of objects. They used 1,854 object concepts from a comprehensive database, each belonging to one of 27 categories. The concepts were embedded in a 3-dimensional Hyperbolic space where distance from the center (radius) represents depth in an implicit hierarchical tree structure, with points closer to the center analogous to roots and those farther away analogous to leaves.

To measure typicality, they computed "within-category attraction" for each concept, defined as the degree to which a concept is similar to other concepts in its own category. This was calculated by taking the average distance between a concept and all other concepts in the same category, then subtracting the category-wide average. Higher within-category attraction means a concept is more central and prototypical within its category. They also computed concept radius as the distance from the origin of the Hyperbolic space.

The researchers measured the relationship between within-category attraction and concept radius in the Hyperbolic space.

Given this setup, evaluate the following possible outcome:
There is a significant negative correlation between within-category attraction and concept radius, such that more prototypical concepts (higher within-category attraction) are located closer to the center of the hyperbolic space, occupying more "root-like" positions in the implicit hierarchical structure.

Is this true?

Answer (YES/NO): YES